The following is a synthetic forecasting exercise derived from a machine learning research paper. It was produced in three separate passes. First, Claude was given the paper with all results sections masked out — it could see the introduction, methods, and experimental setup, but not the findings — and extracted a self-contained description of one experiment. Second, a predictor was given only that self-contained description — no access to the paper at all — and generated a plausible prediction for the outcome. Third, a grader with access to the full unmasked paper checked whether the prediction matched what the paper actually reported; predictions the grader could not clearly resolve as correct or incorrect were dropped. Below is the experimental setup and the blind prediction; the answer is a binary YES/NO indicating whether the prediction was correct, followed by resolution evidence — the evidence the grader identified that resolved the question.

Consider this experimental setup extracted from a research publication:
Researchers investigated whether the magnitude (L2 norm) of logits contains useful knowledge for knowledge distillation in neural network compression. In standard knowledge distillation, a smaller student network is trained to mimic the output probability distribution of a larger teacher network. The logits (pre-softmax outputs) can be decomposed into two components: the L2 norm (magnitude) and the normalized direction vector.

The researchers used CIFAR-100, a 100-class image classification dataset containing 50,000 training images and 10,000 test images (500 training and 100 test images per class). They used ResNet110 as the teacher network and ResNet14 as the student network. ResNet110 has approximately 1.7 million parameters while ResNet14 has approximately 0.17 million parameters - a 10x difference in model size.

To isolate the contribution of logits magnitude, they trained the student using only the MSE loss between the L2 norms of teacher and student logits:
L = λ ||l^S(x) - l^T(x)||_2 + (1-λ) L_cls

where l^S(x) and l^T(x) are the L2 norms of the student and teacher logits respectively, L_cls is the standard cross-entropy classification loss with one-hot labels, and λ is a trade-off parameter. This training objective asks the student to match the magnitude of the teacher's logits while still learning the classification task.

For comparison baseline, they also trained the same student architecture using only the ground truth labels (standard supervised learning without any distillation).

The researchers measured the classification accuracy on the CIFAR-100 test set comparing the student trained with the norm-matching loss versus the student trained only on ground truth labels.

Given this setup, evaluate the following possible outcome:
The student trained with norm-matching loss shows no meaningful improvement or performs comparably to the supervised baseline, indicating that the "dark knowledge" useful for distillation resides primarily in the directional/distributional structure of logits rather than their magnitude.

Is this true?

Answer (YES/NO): NO